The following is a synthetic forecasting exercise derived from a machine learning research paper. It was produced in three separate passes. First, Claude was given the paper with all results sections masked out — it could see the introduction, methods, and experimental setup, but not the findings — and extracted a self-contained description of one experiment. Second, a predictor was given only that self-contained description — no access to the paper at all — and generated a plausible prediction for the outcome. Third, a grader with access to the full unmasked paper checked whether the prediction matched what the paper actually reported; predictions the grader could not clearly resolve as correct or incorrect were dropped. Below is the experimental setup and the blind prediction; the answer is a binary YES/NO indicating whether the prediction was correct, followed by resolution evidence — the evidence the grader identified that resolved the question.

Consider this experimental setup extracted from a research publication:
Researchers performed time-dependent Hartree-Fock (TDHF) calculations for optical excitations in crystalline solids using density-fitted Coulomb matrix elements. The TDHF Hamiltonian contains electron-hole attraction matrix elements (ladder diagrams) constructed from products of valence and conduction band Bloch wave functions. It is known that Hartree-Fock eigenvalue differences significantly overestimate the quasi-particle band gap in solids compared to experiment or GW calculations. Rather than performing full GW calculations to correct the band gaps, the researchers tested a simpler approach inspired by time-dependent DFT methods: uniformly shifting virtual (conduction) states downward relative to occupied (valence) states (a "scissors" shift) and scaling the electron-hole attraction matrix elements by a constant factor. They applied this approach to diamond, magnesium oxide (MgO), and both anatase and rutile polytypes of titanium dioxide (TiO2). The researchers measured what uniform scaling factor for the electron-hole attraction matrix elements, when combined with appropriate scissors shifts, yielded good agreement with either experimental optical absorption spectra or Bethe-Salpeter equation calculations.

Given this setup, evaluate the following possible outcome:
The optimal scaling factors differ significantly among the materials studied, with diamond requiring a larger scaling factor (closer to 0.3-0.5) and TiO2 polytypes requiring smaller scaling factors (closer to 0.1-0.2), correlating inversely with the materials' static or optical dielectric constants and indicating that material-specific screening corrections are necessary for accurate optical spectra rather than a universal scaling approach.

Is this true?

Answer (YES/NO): NO